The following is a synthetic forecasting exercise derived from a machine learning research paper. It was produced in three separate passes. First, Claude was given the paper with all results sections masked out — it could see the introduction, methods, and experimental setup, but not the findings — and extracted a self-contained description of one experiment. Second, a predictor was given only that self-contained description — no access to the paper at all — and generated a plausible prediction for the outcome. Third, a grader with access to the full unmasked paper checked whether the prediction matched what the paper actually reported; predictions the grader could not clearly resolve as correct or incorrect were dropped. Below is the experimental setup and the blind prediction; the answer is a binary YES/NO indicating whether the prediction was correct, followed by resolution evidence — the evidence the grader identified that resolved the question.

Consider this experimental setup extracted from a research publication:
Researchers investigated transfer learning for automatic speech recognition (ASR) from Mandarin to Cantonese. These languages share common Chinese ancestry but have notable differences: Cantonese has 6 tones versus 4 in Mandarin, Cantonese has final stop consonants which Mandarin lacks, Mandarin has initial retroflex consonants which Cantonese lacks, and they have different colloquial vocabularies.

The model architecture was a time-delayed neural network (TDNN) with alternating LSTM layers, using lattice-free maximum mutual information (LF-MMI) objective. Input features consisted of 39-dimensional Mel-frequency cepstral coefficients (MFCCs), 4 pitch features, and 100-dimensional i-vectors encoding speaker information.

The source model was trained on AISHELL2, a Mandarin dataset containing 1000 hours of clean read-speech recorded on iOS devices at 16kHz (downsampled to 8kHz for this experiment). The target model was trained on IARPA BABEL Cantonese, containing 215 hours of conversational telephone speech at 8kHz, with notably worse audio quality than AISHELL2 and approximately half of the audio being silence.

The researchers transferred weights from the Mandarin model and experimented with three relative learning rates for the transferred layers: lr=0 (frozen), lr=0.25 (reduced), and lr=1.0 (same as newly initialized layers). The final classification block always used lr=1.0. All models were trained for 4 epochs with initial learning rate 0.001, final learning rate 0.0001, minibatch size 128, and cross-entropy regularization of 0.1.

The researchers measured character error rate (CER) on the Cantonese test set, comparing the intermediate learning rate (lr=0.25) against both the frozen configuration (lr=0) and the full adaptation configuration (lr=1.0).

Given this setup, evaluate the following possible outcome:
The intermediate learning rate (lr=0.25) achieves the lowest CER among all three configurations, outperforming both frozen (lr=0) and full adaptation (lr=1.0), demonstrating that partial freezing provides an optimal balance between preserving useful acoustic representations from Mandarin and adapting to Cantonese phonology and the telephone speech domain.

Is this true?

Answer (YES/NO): NO